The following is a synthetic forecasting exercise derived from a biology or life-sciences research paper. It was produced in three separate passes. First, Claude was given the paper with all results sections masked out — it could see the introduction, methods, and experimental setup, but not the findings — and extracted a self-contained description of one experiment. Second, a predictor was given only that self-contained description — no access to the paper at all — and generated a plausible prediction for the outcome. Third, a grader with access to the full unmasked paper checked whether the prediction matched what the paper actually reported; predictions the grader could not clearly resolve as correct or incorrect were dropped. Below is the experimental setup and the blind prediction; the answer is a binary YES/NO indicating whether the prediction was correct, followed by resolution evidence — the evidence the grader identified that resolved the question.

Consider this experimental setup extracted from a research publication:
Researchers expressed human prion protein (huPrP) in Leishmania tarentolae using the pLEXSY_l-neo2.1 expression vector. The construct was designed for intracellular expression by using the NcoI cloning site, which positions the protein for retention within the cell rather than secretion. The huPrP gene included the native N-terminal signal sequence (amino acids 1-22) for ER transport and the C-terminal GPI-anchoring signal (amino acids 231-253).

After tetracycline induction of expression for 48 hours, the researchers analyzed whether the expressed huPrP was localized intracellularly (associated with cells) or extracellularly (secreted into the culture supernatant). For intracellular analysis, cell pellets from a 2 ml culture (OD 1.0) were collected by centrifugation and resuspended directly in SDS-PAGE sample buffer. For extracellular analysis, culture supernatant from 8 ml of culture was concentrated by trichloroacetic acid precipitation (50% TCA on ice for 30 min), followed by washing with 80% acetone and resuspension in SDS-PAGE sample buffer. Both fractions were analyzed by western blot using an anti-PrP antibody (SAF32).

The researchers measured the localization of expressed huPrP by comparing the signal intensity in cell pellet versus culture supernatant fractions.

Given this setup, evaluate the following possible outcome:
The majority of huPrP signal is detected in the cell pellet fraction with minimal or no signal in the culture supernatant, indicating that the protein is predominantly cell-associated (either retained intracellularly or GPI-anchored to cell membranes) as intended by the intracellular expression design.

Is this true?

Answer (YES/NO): YES